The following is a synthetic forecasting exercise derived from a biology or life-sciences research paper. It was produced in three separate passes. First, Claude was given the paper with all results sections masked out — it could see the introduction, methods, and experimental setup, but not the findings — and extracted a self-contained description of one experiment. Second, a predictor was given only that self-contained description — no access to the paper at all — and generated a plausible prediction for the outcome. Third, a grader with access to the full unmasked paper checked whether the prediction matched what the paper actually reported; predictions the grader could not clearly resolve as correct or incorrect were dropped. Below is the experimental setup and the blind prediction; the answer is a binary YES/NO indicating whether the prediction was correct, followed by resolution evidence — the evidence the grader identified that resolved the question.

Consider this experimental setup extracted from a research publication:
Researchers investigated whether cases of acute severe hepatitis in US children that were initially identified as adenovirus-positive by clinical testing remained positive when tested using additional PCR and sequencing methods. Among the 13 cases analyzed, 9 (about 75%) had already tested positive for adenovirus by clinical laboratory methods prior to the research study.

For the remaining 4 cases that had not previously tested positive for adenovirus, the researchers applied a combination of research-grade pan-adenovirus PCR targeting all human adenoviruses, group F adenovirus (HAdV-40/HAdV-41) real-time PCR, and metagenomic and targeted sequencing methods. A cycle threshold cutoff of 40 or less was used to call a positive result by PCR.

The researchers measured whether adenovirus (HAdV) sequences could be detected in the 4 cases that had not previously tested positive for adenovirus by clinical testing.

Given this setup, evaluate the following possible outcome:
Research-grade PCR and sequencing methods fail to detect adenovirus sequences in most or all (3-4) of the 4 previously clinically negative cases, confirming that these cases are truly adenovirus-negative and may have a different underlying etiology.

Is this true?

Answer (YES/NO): NO